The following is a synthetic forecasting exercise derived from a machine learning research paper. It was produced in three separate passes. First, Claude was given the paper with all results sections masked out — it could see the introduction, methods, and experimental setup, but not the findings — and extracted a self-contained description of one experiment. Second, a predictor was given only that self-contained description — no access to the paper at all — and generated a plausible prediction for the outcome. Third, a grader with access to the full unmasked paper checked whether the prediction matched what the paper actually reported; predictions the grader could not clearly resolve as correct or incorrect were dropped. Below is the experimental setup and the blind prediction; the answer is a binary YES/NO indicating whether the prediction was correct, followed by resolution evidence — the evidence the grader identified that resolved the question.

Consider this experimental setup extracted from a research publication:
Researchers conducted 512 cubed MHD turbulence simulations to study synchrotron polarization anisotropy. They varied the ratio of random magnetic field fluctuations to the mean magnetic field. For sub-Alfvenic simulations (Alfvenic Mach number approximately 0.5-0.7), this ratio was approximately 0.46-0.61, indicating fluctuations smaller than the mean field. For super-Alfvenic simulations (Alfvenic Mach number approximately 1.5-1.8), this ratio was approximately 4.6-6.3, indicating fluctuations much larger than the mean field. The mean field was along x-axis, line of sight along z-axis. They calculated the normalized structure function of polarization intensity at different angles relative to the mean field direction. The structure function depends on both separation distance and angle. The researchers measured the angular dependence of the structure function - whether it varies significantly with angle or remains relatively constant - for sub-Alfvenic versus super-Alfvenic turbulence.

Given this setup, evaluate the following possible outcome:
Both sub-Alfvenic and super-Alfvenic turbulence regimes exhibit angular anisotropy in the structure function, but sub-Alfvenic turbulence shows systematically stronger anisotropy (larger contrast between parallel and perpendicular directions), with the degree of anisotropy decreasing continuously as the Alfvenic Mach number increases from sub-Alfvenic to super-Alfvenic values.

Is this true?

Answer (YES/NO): NO